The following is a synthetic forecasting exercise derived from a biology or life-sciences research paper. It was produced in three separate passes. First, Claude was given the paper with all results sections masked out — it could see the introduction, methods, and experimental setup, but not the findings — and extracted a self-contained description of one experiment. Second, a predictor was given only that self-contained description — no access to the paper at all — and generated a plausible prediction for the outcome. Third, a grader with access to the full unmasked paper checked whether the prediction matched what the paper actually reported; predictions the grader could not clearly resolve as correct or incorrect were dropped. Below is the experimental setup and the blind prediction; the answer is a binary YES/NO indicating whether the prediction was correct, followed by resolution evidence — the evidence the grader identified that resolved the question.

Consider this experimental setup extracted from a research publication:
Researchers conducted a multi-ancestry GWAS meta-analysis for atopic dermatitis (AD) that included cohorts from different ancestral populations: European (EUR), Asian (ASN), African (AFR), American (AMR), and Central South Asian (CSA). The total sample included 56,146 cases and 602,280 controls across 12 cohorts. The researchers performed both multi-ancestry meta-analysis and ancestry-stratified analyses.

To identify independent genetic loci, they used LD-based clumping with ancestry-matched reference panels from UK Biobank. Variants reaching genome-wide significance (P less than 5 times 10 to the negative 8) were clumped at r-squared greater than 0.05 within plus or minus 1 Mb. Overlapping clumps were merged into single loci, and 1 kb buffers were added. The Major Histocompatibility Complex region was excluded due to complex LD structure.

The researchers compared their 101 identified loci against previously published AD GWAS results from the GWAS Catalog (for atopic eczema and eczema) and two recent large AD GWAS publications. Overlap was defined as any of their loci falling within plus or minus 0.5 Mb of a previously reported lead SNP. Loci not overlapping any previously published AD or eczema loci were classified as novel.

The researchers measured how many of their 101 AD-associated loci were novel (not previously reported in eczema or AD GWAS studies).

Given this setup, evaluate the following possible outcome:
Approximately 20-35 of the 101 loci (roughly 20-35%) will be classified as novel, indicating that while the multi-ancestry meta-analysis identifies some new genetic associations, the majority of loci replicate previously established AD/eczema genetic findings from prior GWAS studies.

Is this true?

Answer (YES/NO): NO